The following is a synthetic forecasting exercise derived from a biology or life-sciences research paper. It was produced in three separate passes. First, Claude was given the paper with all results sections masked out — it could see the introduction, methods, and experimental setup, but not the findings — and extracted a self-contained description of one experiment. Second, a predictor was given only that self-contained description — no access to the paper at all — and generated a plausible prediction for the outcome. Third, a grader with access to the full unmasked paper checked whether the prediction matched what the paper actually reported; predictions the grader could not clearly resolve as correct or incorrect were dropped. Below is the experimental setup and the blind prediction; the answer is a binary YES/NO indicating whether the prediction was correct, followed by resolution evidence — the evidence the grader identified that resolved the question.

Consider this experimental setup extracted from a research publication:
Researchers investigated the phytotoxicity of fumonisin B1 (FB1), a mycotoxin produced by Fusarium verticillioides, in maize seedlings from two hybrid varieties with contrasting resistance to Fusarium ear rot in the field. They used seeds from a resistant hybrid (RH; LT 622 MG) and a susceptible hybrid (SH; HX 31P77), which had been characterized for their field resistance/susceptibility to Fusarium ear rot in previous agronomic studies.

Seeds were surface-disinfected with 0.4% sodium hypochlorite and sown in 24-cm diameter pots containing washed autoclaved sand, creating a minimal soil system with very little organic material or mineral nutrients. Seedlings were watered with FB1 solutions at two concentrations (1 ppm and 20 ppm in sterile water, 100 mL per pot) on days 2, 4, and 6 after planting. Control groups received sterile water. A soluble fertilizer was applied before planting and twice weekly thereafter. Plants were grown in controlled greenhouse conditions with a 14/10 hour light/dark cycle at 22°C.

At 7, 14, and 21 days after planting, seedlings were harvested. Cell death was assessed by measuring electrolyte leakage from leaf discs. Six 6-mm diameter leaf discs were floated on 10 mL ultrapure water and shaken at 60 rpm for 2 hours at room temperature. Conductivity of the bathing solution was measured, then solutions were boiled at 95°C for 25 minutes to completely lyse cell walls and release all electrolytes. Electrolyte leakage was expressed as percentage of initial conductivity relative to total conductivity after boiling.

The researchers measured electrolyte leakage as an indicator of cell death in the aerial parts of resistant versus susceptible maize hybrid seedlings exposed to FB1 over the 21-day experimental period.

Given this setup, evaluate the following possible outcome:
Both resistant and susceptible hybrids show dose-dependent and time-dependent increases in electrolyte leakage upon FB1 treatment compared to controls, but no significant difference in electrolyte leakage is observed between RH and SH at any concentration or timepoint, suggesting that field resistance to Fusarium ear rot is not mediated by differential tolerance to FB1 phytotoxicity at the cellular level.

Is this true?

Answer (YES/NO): NO